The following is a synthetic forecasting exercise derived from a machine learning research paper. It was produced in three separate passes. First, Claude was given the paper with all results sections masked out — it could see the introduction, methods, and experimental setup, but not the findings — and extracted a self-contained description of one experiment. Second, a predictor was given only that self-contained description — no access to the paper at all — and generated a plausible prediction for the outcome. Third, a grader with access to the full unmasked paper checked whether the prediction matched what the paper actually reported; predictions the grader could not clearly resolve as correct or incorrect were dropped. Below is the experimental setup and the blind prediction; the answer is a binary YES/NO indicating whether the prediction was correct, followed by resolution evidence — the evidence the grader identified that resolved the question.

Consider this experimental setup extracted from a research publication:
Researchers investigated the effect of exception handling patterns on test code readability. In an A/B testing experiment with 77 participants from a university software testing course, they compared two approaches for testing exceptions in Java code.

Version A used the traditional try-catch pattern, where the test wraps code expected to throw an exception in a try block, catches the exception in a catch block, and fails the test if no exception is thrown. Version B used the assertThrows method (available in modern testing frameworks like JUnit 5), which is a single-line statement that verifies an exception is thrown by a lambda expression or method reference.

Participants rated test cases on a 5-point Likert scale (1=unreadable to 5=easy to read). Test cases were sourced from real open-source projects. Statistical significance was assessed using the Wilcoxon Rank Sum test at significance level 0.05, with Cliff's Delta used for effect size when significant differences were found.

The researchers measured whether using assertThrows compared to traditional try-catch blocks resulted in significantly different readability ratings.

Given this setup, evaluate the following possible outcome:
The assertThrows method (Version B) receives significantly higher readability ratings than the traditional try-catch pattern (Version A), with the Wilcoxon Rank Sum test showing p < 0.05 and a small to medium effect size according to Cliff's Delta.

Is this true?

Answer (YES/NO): NO